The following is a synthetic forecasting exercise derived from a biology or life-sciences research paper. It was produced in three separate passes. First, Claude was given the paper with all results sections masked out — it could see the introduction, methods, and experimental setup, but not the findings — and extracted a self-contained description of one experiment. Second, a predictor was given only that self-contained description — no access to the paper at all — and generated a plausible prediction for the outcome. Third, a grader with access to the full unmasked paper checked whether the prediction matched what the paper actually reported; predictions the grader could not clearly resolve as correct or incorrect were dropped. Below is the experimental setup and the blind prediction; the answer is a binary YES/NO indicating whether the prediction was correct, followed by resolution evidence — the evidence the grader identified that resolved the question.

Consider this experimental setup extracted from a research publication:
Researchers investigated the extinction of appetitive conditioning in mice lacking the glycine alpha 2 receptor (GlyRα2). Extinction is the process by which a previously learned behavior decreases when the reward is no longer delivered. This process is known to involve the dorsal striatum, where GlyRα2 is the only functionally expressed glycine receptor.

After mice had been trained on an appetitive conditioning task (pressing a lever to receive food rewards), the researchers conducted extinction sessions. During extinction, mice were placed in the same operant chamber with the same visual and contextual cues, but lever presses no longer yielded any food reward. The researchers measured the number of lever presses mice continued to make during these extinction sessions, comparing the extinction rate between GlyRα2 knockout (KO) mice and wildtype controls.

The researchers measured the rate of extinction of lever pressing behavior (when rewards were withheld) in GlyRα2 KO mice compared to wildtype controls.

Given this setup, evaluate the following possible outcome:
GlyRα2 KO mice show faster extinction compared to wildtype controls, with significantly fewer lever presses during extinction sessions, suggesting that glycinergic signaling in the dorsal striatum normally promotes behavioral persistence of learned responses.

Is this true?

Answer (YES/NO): NO